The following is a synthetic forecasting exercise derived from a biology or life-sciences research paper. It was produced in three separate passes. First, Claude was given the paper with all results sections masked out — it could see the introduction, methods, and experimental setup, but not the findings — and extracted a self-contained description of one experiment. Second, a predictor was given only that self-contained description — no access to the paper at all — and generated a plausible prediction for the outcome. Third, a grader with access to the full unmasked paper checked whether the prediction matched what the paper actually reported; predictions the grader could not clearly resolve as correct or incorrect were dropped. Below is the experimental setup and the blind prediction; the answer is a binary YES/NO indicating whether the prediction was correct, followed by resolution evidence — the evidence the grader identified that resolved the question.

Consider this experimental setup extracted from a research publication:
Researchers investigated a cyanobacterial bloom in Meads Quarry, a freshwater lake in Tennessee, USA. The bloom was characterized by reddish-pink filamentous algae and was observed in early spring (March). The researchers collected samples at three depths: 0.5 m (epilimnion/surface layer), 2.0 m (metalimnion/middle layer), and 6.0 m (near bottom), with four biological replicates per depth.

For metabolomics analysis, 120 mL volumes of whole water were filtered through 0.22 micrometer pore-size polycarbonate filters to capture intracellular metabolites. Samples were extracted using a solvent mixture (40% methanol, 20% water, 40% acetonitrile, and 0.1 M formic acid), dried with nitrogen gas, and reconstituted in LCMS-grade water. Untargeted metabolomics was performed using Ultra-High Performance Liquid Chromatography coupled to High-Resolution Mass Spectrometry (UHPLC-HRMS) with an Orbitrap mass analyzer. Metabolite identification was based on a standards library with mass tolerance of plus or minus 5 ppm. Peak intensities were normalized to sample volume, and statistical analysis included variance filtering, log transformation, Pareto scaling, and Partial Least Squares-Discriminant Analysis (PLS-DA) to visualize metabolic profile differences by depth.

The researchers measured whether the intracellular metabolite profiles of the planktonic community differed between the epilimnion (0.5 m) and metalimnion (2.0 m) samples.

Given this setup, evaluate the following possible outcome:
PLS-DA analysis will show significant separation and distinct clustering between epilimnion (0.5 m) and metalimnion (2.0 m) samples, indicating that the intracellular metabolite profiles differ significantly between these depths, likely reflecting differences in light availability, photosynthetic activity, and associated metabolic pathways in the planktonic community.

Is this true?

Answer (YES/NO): YES